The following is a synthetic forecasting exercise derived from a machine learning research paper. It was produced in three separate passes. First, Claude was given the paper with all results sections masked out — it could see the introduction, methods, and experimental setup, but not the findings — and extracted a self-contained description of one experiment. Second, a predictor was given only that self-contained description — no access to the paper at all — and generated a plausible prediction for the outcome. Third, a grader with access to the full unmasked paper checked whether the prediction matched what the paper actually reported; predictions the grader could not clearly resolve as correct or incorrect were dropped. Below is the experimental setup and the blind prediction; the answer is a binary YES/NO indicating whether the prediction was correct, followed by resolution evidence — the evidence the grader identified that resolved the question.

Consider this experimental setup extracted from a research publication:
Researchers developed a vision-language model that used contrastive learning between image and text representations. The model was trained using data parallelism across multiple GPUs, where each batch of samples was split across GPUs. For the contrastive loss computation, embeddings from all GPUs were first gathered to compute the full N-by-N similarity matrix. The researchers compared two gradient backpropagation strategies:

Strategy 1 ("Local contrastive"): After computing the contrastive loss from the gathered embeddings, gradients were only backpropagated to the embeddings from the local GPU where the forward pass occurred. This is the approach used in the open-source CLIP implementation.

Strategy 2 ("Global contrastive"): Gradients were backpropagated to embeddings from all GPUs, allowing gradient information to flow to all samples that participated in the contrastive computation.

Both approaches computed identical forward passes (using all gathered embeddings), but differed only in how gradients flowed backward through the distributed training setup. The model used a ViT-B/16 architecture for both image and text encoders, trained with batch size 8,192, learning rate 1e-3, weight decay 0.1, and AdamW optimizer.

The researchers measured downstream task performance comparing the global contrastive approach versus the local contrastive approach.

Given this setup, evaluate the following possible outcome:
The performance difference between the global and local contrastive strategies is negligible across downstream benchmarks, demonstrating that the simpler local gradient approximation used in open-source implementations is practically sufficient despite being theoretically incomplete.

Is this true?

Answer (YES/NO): NO